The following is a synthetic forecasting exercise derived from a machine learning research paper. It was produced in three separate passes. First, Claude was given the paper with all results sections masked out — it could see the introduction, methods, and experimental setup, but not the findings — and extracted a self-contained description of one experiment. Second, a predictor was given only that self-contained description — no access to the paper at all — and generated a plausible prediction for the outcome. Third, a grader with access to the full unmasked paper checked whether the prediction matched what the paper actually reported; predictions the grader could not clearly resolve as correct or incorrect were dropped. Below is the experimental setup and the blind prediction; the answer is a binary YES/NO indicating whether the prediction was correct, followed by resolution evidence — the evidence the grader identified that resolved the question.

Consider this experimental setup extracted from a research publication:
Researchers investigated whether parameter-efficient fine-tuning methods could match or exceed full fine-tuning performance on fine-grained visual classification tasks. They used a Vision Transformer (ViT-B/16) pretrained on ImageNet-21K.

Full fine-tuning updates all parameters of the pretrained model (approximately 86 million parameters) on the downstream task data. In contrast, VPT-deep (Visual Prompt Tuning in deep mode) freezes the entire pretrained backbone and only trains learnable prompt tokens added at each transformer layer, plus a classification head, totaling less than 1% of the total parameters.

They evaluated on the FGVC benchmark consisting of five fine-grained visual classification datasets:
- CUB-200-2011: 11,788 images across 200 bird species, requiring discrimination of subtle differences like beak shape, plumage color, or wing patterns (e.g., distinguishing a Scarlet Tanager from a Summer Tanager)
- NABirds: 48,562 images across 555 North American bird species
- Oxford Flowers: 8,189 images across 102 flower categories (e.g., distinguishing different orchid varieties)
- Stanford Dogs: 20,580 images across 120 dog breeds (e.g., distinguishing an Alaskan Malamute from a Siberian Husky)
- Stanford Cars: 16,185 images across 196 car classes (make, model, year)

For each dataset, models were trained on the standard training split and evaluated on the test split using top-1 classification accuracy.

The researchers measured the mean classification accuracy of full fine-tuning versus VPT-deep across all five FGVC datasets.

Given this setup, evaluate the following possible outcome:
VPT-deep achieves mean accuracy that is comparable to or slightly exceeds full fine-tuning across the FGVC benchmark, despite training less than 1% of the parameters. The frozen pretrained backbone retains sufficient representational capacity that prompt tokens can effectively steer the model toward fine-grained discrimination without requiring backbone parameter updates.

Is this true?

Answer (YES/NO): YES